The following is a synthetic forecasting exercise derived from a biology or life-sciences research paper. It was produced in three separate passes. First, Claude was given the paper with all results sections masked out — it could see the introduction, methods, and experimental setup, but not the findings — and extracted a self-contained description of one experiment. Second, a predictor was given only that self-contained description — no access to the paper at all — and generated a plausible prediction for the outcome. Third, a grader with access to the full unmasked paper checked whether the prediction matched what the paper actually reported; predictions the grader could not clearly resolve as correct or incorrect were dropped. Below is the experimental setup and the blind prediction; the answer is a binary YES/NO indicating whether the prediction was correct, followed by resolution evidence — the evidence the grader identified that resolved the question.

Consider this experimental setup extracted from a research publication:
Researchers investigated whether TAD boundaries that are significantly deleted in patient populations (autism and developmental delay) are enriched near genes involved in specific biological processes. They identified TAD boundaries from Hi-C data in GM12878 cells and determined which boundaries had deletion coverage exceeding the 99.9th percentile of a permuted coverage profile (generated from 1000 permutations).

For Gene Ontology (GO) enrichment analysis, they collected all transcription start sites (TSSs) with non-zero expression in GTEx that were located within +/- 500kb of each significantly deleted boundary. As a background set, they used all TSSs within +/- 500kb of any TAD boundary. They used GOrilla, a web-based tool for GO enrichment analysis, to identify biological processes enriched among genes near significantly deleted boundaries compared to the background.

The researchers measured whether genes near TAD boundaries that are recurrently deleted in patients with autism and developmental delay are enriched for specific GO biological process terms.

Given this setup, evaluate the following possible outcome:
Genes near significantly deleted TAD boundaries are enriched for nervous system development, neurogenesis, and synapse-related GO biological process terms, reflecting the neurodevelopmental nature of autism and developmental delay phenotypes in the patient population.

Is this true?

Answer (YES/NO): NO